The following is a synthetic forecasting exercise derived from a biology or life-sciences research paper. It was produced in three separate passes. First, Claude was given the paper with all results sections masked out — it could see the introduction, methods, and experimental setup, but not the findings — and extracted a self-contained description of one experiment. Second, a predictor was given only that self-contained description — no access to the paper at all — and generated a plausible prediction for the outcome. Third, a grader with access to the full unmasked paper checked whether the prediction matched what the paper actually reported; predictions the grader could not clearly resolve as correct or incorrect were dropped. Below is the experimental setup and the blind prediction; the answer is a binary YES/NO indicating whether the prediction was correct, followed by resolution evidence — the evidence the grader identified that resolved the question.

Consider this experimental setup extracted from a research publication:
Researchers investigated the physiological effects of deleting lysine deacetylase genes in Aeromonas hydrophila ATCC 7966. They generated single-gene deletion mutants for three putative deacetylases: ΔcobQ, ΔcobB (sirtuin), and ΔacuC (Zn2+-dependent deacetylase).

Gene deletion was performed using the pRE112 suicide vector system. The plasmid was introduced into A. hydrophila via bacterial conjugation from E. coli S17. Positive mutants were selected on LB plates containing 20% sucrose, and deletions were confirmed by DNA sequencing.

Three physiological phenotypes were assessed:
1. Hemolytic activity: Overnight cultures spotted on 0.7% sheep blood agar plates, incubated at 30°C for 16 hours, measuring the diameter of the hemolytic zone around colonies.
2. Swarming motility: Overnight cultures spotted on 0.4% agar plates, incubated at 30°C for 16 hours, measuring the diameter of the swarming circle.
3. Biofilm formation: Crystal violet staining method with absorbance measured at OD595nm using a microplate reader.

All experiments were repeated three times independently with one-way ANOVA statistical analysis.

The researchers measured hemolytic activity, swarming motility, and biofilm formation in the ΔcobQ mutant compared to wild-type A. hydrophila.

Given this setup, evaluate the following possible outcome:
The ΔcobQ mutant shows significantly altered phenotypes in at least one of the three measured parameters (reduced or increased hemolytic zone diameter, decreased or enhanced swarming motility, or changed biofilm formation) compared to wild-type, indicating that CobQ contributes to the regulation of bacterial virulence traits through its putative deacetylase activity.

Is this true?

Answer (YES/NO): YES